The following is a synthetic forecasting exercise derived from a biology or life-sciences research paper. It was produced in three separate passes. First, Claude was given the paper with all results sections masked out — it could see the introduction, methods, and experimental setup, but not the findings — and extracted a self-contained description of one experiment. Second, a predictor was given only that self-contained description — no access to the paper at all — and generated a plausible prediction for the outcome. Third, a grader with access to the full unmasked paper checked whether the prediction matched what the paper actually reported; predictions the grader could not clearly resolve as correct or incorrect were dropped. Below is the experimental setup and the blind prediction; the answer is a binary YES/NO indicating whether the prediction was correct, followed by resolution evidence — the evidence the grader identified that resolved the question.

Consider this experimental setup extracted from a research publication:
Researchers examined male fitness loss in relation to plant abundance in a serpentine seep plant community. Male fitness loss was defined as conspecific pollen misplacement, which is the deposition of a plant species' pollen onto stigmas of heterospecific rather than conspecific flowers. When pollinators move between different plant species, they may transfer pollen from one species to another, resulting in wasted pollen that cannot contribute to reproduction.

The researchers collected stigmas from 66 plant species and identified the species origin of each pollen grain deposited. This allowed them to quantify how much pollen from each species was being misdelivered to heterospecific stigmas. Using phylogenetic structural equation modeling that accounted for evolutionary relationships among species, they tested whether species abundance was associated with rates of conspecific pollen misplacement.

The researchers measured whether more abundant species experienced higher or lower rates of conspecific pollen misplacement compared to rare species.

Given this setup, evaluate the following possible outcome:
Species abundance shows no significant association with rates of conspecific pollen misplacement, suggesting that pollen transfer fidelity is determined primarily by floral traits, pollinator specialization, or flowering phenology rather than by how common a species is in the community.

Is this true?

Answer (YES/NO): NO